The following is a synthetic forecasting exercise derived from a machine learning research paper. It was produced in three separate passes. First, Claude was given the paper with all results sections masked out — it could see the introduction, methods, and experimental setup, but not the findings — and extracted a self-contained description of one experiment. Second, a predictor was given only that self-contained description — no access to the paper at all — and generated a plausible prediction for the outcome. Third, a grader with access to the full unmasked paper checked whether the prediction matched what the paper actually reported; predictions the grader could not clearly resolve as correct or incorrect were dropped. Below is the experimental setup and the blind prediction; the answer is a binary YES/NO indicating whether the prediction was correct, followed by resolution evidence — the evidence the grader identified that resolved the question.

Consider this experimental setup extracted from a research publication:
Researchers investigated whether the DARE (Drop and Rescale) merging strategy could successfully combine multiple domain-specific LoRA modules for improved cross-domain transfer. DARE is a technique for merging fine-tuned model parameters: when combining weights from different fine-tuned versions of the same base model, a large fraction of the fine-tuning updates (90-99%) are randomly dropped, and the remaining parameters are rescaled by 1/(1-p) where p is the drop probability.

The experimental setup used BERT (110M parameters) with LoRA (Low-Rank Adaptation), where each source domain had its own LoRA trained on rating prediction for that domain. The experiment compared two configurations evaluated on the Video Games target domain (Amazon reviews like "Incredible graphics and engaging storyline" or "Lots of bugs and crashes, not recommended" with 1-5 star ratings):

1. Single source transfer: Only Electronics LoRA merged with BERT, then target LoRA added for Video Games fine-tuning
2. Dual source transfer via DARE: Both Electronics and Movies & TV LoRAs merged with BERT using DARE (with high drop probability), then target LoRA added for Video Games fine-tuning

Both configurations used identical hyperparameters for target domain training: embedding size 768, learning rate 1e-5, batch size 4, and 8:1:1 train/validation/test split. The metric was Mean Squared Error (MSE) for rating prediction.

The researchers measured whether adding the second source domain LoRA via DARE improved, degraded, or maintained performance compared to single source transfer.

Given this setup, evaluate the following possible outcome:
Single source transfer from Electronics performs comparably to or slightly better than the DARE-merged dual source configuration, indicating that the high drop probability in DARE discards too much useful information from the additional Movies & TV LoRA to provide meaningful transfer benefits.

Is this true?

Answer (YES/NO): NO